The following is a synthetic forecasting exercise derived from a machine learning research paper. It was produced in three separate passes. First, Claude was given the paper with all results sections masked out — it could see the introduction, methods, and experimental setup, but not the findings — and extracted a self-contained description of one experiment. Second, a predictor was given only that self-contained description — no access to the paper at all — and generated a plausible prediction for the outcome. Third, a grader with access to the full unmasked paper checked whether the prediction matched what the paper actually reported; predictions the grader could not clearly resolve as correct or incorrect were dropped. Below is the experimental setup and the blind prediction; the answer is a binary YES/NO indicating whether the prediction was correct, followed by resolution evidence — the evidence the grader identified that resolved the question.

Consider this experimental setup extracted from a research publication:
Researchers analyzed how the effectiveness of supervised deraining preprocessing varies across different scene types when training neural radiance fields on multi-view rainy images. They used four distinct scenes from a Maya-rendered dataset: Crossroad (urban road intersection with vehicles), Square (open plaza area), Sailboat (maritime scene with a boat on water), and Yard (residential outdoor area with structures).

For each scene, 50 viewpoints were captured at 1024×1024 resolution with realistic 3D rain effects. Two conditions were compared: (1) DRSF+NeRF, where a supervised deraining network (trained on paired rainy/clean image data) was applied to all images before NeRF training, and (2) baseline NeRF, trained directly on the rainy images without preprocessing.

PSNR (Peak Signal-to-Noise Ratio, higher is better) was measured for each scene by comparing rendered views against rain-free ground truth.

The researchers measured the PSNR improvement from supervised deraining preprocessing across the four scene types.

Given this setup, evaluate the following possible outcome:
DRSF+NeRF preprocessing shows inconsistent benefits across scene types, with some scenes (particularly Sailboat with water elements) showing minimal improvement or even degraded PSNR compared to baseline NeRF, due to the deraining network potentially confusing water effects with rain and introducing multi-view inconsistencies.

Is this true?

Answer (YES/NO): YES